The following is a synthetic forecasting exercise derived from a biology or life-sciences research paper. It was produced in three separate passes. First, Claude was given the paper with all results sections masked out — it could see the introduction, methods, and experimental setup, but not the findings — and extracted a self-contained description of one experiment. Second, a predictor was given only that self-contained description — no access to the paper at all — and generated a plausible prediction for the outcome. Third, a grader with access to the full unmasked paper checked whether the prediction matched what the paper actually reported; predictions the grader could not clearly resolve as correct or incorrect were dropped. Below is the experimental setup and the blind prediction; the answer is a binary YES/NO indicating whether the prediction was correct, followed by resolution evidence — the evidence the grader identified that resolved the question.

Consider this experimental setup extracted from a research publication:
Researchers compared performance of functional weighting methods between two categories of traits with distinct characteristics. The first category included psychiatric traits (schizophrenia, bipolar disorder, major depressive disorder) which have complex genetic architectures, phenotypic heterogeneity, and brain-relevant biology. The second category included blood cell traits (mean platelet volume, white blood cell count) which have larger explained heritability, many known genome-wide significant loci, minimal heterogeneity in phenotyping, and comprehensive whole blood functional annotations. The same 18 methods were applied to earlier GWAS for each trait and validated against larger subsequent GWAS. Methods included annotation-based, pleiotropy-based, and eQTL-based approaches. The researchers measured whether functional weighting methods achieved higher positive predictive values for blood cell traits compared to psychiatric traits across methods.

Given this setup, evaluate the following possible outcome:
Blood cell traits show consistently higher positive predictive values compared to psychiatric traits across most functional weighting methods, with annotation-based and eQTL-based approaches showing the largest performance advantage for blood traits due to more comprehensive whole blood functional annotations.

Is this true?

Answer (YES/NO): NO